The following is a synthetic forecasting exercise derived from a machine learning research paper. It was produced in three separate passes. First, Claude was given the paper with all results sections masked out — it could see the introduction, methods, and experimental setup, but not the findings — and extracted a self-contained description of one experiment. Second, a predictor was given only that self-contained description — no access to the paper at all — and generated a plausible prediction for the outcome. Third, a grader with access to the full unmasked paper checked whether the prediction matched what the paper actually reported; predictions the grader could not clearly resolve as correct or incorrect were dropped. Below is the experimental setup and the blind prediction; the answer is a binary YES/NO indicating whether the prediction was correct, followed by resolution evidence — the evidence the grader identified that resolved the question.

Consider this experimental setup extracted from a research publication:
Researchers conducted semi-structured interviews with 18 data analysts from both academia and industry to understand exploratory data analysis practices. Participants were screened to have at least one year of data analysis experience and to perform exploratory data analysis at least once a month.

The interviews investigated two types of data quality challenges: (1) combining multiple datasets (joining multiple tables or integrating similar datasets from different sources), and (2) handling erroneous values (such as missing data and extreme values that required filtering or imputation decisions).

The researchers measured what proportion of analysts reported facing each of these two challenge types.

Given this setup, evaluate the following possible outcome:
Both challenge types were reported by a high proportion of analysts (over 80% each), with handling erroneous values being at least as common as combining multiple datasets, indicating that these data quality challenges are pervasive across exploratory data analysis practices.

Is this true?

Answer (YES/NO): NO